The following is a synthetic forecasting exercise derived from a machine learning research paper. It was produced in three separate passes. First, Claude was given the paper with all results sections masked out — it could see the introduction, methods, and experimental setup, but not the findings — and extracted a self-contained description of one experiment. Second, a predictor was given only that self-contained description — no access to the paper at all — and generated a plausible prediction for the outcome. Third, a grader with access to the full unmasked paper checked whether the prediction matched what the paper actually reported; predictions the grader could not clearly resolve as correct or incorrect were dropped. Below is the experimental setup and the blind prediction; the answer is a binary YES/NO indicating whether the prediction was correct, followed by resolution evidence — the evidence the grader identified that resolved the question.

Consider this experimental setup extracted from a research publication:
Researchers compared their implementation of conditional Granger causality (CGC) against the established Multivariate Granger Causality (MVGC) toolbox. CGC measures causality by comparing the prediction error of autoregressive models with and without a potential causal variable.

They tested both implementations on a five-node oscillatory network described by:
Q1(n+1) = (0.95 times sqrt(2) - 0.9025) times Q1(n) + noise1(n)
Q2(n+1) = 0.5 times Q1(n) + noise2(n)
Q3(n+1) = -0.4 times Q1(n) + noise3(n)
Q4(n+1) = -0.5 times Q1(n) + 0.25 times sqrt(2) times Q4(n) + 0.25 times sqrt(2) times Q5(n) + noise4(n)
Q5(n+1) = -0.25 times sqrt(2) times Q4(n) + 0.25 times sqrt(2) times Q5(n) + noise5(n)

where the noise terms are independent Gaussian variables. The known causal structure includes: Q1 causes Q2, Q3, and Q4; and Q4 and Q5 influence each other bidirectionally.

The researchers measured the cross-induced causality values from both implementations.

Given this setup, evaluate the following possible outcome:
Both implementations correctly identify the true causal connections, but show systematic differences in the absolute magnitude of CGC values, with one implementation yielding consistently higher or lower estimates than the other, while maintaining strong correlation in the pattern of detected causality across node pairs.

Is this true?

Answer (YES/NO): NO